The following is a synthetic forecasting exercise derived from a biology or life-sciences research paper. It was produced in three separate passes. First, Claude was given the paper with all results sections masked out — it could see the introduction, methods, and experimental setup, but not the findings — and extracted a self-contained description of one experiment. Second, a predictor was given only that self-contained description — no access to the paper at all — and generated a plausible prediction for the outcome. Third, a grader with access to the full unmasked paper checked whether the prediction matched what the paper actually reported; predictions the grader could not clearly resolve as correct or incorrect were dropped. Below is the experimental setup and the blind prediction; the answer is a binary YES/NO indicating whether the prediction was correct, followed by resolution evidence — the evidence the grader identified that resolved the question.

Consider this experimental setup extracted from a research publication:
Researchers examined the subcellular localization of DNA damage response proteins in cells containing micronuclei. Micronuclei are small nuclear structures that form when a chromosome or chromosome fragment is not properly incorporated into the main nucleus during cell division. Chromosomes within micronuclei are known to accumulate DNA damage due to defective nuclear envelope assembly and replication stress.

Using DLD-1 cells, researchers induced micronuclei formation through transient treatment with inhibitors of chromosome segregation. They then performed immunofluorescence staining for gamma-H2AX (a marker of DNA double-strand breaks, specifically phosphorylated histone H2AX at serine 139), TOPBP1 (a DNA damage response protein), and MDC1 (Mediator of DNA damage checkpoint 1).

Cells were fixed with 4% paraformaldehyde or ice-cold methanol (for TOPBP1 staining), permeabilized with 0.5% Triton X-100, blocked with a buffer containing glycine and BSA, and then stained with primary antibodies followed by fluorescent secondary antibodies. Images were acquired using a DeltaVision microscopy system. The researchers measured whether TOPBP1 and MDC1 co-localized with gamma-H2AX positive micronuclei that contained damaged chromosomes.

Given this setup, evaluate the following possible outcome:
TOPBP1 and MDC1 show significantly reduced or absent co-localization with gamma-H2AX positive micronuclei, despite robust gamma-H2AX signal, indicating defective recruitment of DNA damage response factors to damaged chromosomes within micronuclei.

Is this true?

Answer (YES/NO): YES